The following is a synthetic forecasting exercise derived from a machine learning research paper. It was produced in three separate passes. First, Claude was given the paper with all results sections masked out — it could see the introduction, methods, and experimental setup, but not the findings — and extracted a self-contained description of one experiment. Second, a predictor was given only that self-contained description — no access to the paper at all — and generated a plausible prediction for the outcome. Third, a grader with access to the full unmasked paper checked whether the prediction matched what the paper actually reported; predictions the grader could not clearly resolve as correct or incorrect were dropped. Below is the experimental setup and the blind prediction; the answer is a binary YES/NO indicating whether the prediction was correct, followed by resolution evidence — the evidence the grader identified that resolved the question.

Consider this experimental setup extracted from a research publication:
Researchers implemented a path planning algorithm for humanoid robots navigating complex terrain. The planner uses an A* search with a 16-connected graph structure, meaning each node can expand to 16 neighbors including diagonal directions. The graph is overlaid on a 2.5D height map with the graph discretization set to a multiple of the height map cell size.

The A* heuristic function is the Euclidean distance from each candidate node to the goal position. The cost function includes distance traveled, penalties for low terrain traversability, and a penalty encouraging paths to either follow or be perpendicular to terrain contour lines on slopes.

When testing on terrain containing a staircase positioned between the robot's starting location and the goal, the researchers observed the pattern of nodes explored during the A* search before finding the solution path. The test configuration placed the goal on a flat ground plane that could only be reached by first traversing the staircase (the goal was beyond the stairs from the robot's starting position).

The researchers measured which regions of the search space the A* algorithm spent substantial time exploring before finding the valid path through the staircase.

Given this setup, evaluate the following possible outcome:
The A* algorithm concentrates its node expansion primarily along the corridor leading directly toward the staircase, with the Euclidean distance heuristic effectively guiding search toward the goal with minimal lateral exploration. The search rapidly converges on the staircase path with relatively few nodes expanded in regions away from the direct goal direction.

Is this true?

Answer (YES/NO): NO